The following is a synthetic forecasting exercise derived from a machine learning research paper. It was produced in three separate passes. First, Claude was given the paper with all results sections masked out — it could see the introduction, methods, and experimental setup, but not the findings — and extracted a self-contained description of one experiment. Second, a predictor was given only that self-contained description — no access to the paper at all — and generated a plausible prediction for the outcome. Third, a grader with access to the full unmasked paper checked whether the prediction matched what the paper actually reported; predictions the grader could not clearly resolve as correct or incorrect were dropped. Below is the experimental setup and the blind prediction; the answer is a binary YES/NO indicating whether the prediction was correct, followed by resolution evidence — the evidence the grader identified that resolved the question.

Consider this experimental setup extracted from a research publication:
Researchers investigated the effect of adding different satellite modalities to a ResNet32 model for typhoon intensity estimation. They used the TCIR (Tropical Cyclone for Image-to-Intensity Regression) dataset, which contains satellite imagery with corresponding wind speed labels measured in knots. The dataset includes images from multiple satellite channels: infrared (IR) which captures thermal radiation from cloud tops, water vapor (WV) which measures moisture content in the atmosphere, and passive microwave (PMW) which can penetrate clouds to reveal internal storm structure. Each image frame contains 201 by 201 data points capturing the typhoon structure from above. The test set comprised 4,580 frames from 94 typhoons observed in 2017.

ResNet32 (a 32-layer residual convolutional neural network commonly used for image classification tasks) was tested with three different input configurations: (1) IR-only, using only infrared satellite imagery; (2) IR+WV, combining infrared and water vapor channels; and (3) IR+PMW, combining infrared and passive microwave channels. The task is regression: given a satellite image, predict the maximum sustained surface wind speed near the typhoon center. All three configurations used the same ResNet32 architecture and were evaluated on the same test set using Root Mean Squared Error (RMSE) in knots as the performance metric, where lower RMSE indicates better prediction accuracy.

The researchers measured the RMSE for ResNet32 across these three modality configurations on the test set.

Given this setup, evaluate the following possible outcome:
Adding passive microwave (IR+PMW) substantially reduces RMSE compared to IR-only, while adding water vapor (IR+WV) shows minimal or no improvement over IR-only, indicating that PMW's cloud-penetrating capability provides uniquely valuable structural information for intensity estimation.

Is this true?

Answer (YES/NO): NO